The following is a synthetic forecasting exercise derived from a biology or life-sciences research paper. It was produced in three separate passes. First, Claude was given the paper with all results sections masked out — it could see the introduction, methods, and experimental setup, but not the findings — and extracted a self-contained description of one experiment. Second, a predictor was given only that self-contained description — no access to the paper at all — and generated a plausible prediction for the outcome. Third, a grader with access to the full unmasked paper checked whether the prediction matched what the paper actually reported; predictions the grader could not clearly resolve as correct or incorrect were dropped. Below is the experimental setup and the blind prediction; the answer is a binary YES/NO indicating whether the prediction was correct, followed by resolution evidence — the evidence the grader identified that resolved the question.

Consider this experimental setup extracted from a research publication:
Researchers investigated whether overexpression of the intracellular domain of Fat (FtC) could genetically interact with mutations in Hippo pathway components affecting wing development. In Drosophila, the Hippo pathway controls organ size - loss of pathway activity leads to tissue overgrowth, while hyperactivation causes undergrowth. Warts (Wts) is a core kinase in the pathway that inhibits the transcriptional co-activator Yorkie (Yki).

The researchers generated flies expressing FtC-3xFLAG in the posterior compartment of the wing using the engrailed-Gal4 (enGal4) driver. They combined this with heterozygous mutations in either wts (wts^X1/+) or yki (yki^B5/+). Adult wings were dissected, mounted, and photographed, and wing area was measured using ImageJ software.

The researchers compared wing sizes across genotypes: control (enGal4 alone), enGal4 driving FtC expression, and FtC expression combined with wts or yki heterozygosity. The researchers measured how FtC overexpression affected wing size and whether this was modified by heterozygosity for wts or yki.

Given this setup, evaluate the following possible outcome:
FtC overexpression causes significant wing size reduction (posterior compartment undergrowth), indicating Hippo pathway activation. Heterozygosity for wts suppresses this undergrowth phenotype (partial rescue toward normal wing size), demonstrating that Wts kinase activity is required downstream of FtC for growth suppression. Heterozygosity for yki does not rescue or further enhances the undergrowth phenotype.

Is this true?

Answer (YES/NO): NO